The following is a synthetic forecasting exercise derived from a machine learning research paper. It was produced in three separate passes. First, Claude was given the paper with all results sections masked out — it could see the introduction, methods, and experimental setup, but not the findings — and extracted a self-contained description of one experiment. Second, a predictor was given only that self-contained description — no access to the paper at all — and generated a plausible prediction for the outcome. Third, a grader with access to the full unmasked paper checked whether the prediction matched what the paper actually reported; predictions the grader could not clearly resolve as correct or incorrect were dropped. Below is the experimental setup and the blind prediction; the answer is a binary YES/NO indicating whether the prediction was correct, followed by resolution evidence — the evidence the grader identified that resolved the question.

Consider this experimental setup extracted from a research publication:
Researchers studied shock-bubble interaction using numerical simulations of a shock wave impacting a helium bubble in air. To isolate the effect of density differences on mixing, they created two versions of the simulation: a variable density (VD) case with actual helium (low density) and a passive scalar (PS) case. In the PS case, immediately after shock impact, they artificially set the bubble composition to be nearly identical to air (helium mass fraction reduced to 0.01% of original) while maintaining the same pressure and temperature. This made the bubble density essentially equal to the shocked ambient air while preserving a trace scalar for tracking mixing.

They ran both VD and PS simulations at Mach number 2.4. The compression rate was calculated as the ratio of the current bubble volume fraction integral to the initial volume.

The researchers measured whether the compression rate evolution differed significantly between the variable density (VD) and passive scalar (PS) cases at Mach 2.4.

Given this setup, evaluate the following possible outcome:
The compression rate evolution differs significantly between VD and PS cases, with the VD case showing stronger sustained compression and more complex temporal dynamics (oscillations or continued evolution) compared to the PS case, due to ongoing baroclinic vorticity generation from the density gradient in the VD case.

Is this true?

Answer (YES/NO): NO